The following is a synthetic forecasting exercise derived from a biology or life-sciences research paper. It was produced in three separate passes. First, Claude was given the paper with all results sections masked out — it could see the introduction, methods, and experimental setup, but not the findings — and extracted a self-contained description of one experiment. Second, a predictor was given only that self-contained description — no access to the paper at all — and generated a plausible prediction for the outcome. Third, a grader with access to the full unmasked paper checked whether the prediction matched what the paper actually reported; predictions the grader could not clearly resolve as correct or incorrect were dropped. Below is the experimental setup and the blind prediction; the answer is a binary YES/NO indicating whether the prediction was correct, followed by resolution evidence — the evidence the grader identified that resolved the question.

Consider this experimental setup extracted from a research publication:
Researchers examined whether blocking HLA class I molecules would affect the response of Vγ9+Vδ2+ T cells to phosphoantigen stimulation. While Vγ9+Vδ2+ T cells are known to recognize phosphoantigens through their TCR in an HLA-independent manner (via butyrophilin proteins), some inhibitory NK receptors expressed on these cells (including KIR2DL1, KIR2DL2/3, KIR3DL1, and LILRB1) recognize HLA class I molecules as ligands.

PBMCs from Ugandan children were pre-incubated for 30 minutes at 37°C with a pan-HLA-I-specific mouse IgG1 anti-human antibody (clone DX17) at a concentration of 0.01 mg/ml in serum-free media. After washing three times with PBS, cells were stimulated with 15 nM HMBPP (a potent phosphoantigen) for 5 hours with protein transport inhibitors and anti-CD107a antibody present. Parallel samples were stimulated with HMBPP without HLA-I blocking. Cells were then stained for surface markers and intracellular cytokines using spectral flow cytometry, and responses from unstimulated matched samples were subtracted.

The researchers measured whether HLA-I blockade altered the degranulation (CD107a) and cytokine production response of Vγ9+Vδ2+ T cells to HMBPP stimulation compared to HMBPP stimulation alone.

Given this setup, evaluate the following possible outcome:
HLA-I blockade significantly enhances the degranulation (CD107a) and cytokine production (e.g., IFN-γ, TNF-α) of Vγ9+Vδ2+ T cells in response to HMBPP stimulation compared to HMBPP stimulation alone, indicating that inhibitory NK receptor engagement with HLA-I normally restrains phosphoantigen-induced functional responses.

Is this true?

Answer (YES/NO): NO